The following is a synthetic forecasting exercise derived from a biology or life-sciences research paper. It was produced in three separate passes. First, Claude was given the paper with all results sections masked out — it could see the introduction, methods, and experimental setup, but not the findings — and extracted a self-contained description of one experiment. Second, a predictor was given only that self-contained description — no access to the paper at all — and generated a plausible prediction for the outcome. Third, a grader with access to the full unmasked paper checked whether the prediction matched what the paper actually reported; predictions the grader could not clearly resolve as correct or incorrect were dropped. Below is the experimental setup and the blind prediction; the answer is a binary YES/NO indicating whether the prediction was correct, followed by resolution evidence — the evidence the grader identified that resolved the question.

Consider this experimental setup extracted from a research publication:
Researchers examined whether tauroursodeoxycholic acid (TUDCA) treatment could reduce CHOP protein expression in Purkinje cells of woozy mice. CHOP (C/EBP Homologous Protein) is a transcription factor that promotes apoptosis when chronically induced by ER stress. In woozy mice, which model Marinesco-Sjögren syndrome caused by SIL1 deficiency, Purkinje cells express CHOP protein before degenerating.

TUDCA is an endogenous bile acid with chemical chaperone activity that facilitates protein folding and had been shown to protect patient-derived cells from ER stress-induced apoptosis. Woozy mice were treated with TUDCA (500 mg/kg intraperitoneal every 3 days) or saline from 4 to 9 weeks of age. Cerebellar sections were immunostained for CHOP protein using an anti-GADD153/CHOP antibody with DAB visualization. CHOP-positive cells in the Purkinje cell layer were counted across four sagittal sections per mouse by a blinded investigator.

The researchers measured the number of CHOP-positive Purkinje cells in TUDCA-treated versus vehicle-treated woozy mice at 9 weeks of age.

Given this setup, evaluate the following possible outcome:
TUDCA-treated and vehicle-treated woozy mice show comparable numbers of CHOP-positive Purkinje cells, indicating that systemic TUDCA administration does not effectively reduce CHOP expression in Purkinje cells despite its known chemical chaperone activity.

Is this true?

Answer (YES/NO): YES